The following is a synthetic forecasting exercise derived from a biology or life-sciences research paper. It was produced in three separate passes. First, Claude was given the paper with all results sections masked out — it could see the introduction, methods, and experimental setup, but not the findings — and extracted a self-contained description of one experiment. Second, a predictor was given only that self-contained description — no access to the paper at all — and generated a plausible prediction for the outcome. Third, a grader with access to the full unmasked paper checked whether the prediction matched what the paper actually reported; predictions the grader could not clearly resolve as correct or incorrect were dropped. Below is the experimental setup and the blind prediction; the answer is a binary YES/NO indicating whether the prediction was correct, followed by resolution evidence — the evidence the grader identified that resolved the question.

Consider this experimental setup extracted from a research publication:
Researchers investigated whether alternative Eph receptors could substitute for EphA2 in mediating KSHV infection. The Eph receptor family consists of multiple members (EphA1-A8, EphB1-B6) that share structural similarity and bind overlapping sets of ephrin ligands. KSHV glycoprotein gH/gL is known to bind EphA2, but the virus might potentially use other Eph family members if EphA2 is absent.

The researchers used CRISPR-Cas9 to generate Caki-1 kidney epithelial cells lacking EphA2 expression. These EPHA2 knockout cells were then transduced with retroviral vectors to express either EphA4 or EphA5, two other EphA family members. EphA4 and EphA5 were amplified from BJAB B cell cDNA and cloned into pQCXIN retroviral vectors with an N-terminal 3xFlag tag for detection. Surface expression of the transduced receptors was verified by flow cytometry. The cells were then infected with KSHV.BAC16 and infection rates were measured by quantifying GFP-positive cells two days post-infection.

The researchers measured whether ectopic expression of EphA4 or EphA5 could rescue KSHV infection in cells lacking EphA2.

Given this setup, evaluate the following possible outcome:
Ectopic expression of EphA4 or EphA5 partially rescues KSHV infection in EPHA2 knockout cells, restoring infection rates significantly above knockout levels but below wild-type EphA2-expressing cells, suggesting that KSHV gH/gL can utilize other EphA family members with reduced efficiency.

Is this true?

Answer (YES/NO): NO